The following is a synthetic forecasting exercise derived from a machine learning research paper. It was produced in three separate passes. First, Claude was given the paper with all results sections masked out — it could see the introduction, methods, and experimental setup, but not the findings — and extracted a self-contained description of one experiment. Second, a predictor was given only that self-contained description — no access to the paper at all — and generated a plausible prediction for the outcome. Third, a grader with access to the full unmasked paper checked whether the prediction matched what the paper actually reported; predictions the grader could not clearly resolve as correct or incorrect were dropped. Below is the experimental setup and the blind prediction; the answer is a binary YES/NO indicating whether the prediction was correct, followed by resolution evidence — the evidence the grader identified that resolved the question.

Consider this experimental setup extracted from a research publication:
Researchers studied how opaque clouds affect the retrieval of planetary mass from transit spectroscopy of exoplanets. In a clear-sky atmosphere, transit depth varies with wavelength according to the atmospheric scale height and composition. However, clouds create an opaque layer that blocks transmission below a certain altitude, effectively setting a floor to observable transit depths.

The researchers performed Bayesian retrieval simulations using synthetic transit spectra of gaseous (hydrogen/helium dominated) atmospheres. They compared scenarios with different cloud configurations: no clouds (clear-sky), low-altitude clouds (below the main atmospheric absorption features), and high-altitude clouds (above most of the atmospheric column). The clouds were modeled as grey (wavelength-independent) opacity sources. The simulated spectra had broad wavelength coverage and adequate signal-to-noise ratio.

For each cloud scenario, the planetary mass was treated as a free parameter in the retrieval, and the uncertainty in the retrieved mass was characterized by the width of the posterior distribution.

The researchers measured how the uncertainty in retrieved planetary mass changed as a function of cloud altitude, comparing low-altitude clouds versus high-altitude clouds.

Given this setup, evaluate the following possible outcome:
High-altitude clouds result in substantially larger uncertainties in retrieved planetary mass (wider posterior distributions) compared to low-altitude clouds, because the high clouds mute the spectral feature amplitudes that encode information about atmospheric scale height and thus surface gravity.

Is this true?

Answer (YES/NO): YES